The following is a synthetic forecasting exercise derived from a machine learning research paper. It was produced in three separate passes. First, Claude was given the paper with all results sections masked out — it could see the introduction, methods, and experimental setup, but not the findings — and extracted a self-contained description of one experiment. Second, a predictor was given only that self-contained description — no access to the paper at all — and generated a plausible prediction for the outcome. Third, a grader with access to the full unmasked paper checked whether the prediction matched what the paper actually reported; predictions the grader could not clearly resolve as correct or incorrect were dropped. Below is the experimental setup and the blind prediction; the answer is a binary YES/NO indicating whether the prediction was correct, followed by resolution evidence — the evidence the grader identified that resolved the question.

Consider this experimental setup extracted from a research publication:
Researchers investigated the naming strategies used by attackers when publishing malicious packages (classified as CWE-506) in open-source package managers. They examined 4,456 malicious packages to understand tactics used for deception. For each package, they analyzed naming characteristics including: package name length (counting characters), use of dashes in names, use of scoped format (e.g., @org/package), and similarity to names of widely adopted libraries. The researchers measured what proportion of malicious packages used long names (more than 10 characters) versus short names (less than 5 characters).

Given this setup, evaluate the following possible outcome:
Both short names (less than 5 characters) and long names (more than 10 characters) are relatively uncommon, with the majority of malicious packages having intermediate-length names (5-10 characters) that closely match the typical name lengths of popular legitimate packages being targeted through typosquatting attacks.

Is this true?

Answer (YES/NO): NO